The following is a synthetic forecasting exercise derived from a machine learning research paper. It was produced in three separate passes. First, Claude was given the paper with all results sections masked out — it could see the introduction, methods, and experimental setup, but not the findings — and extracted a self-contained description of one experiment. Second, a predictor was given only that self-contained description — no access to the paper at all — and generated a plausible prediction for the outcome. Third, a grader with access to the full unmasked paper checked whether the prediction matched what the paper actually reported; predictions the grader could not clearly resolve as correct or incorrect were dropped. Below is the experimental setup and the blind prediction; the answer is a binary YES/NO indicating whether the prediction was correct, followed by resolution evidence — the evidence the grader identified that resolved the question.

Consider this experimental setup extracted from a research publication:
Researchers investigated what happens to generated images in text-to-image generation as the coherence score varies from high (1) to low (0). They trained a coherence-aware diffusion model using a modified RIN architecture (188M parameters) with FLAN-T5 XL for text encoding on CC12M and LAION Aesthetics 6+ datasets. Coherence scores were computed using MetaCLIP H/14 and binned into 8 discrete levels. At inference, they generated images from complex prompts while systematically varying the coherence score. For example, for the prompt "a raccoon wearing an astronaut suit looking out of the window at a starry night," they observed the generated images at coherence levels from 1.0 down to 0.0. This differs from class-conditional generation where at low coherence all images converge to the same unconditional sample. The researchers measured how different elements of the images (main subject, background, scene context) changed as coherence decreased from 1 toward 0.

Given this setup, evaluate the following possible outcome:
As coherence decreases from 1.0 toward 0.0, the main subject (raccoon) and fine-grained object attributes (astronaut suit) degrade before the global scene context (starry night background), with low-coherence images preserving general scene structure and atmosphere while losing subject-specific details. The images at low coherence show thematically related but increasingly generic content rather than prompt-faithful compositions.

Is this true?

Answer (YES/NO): NO